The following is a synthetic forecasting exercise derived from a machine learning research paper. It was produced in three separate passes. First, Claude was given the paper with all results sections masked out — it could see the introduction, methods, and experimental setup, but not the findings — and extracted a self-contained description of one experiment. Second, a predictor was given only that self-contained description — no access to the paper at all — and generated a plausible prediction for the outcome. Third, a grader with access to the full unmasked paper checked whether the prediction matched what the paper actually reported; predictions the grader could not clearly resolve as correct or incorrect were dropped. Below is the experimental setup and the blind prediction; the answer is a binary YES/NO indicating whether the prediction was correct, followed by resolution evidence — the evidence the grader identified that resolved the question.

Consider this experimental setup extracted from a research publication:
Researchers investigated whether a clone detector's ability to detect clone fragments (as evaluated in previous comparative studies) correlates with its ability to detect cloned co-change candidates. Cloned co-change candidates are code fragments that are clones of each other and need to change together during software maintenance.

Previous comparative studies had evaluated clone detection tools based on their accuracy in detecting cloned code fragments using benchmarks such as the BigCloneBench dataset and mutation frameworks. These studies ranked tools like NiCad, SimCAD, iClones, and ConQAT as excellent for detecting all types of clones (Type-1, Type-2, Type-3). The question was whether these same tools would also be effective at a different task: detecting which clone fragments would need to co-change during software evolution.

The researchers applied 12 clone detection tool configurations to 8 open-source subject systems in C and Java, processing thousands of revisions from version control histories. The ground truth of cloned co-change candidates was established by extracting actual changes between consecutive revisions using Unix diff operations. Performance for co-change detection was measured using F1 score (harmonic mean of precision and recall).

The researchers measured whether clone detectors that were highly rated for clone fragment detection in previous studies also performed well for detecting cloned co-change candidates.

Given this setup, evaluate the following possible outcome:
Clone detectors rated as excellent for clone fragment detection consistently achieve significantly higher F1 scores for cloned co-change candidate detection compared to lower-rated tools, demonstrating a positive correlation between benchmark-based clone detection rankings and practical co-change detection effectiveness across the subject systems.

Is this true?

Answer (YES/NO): NO